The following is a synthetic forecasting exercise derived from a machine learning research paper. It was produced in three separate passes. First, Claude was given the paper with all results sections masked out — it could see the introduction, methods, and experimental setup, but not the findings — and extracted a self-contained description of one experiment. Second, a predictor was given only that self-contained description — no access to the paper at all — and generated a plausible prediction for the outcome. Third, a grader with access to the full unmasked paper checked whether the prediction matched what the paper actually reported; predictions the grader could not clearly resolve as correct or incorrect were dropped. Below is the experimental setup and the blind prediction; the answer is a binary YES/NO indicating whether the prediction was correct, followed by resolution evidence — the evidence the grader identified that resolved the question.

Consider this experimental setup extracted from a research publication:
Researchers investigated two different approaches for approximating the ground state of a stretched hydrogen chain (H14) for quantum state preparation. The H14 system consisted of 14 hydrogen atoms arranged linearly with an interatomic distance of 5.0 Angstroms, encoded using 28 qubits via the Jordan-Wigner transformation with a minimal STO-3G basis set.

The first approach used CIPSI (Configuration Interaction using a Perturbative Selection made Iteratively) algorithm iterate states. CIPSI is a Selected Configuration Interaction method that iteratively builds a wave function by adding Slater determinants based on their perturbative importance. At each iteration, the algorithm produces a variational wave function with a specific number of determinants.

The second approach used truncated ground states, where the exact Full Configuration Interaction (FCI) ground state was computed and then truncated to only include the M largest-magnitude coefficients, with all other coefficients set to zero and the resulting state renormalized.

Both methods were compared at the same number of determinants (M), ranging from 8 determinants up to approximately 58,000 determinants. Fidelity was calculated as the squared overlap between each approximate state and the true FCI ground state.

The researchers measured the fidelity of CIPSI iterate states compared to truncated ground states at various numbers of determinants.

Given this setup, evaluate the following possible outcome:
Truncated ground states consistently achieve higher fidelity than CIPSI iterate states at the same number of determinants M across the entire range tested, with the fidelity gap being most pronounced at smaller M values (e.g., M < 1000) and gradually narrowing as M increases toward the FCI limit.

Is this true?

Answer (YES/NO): NO